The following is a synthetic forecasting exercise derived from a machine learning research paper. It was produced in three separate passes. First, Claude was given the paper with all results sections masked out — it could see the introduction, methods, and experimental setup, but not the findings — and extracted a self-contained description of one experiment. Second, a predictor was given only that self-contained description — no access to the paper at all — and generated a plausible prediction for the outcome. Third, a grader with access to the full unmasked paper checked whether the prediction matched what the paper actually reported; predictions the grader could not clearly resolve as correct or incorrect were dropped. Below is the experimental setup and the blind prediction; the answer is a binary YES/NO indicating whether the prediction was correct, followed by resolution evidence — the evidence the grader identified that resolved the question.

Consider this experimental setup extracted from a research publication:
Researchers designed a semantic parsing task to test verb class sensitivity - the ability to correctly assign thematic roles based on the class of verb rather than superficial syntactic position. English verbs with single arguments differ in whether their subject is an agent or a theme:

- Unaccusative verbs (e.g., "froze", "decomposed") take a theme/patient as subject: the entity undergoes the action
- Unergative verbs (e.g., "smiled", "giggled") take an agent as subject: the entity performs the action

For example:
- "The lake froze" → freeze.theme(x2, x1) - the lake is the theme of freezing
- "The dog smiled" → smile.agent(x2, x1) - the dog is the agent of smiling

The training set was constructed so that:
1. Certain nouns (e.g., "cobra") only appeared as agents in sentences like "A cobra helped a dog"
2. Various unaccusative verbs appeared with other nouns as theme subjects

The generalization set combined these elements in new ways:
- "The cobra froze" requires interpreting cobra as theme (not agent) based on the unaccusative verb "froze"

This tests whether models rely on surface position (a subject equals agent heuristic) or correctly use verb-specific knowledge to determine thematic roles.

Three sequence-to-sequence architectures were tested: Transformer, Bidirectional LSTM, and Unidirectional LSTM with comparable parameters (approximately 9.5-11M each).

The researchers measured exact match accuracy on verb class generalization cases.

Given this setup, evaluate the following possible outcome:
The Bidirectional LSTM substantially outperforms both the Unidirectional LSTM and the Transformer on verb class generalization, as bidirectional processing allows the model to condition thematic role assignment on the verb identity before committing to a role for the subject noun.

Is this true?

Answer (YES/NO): NO